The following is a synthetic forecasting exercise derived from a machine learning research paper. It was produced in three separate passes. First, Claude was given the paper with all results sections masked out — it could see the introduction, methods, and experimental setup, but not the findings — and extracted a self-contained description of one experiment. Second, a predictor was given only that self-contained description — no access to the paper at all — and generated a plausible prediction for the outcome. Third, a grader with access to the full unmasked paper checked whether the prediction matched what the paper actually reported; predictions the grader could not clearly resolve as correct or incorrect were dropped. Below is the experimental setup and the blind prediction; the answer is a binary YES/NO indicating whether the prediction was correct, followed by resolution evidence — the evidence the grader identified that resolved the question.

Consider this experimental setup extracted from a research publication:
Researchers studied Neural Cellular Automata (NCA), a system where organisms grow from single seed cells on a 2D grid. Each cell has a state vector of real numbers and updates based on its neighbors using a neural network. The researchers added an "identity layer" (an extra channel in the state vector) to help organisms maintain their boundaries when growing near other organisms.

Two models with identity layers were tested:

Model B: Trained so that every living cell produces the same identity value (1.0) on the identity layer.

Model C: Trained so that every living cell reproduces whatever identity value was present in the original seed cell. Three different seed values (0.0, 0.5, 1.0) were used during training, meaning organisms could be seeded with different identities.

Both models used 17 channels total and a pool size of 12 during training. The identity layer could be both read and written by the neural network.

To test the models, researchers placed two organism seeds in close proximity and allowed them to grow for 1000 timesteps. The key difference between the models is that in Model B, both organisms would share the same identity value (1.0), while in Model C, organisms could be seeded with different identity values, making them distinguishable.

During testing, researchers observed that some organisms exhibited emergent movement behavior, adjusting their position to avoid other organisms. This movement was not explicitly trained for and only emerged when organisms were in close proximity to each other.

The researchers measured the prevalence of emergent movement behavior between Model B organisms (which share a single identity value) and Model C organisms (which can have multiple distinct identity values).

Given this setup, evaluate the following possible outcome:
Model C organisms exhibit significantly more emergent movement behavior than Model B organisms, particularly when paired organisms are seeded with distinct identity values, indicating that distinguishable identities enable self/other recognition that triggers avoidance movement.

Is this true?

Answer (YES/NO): NO